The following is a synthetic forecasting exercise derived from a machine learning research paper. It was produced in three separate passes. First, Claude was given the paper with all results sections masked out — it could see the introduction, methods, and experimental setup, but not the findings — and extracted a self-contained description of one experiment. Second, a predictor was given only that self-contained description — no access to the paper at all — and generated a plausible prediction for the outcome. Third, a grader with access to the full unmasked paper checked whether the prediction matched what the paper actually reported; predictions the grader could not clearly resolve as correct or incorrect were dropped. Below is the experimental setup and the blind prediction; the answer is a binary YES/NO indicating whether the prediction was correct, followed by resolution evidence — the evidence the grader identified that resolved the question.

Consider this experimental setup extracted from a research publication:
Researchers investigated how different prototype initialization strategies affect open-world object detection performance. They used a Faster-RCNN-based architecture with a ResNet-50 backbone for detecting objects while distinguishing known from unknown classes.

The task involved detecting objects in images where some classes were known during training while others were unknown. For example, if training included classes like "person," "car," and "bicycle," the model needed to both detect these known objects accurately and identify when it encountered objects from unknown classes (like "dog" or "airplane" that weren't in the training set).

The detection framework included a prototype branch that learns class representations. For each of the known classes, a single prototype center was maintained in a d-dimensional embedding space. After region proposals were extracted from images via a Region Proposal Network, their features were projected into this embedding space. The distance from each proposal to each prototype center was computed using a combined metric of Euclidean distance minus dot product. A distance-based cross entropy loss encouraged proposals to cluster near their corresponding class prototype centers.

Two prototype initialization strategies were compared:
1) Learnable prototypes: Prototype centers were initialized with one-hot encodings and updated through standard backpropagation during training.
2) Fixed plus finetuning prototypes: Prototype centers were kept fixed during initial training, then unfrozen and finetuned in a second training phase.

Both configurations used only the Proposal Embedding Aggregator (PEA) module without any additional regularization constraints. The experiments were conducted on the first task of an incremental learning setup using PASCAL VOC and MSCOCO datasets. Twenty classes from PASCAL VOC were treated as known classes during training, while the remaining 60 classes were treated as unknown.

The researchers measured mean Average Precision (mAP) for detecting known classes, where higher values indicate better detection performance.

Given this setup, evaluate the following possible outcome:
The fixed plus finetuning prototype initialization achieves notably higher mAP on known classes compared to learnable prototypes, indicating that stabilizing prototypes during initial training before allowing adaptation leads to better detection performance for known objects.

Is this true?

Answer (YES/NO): NO